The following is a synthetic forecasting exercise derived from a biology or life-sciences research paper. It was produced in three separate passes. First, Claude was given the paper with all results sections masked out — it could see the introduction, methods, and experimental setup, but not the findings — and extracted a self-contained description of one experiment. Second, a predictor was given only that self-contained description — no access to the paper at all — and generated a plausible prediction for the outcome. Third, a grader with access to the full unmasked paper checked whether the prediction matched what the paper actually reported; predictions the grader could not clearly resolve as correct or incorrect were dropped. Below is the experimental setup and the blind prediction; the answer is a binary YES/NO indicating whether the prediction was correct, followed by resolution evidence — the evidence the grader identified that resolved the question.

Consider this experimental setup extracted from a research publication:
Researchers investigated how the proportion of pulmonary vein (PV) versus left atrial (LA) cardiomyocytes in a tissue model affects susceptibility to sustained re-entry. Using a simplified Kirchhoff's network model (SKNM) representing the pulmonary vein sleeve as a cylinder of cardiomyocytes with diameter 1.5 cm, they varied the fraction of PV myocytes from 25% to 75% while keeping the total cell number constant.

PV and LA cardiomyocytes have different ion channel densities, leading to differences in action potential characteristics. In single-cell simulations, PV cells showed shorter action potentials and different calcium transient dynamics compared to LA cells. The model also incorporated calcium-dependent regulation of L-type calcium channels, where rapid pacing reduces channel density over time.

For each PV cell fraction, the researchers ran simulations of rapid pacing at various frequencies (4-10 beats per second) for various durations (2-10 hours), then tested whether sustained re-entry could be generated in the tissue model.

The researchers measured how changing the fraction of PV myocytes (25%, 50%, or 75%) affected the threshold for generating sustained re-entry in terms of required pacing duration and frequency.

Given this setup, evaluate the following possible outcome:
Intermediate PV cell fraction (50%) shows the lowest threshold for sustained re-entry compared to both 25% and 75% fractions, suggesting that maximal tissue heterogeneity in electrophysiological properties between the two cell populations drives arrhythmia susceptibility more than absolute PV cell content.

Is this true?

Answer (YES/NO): NO